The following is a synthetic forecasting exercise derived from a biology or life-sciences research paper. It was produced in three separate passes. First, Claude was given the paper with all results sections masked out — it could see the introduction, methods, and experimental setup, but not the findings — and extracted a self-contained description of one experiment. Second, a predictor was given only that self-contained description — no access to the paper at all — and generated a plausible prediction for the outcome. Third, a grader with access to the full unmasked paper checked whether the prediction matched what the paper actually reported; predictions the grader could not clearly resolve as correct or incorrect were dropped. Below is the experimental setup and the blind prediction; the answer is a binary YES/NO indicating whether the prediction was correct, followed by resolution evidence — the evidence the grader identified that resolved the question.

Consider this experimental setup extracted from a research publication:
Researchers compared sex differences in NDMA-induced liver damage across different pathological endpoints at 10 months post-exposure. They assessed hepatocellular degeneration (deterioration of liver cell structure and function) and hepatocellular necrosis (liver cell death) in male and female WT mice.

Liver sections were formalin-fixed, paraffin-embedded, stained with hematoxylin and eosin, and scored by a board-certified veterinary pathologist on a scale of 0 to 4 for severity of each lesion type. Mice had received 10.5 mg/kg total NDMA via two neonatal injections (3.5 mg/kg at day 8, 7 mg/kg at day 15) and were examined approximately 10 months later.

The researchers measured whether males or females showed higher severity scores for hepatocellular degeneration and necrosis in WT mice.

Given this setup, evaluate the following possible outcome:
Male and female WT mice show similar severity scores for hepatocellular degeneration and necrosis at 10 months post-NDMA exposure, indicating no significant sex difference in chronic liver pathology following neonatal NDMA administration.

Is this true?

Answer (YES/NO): NO